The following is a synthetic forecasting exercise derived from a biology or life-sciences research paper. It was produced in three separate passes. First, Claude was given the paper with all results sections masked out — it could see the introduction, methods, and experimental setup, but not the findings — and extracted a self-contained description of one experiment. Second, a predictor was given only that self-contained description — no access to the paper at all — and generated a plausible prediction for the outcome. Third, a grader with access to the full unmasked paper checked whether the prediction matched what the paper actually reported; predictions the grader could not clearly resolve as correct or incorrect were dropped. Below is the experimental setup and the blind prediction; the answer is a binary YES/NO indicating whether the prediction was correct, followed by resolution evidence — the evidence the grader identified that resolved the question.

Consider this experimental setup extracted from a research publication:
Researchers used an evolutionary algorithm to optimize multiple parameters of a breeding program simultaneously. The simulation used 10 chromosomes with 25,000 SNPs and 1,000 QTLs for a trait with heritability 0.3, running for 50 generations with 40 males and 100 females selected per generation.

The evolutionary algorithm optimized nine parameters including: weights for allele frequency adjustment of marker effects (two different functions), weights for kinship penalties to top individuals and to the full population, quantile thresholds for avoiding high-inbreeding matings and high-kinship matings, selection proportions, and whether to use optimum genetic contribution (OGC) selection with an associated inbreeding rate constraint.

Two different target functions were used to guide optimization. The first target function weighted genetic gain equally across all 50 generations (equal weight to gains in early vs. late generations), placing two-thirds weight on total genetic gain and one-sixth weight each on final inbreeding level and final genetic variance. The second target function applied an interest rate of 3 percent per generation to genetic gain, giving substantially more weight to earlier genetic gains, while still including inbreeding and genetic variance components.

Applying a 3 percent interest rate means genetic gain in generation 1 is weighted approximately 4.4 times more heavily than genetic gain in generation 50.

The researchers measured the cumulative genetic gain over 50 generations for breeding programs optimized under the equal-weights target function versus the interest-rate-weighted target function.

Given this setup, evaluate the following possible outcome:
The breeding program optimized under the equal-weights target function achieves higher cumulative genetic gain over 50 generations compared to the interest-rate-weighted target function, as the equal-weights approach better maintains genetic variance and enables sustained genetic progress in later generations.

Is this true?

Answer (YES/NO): NO